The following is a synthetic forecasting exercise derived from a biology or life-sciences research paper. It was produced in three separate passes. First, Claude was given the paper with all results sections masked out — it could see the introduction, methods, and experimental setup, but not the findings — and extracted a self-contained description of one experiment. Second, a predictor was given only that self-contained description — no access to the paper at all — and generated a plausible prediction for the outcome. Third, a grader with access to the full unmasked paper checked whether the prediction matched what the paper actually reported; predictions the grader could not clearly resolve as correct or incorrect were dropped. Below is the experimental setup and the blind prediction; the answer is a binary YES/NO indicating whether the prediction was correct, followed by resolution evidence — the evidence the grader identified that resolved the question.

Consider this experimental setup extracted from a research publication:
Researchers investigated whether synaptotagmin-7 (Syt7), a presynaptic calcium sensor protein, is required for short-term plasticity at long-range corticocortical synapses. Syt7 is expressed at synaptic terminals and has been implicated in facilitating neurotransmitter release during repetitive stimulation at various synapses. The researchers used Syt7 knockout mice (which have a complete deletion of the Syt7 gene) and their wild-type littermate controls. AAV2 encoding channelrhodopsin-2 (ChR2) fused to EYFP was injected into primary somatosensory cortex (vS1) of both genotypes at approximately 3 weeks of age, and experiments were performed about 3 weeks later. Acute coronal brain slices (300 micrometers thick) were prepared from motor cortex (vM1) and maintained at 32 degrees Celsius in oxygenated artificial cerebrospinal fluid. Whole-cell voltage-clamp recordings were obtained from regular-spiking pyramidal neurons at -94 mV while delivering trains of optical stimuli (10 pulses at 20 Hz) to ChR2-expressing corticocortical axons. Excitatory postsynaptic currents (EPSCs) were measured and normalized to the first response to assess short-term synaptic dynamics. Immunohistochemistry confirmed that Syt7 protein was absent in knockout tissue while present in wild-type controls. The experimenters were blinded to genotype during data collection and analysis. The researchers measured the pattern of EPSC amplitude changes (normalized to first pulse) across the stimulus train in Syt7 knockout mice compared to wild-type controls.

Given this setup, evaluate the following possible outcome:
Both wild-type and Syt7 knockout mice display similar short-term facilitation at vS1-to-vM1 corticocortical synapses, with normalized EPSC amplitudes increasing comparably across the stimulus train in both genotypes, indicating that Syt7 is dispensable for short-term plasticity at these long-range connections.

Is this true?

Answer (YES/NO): NO